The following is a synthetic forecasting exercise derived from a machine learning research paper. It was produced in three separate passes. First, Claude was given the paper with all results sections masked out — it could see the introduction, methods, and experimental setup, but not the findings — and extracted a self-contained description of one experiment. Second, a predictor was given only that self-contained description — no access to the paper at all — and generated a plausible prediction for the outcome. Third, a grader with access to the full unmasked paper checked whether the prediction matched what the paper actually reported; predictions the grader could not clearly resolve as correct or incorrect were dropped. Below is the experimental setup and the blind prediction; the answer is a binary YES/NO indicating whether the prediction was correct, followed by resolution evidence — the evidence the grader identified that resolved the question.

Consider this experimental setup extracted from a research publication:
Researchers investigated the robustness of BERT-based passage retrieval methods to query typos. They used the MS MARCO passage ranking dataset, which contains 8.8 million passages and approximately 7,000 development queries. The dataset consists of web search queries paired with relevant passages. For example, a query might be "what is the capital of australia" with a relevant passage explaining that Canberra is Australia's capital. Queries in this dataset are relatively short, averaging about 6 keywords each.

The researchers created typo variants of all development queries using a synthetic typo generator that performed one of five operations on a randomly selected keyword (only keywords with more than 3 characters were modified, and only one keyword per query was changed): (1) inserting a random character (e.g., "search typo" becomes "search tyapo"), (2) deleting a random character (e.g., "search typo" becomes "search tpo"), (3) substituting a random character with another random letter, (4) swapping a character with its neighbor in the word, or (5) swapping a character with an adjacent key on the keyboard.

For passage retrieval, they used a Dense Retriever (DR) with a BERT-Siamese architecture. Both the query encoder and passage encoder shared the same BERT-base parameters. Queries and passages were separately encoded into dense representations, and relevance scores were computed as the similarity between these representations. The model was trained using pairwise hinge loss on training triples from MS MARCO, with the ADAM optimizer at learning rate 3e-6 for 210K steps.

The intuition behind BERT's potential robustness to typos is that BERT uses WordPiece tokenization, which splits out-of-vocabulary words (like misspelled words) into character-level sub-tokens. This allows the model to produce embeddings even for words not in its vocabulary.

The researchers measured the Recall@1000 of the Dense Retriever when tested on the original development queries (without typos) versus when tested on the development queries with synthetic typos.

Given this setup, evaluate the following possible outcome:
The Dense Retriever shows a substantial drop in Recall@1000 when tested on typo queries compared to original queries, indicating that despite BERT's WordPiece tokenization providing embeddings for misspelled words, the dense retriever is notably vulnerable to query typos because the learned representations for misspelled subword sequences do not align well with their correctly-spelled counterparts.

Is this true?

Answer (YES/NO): YES